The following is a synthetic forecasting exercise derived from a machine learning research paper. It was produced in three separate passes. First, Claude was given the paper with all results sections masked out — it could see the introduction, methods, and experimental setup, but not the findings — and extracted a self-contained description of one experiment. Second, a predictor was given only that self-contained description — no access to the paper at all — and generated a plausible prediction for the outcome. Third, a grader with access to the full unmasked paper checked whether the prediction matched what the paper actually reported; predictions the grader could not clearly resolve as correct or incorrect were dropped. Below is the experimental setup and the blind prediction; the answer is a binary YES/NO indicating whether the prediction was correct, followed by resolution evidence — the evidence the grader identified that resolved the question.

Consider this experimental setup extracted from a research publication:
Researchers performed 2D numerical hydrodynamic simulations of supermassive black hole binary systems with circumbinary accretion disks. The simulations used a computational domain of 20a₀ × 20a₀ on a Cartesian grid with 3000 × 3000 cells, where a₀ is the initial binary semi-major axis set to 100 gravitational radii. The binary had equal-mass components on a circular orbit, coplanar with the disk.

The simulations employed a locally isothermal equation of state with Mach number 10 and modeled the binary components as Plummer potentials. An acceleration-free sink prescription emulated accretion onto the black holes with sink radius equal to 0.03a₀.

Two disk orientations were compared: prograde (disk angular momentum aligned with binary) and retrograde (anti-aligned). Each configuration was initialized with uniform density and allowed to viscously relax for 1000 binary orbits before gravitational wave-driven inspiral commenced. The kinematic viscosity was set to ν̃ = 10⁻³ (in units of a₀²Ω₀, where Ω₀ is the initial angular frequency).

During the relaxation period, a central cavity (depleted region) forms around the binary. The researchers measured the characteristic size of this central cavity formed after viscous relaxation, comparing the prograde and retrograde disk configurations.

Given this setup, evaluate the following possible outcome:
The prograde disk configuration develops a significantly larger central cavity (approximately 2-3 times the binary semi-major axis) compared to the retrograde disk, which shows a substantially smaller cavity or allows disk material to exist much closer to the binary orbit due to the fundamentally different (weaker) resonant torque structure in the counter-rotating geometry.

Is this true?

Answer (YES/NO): YES